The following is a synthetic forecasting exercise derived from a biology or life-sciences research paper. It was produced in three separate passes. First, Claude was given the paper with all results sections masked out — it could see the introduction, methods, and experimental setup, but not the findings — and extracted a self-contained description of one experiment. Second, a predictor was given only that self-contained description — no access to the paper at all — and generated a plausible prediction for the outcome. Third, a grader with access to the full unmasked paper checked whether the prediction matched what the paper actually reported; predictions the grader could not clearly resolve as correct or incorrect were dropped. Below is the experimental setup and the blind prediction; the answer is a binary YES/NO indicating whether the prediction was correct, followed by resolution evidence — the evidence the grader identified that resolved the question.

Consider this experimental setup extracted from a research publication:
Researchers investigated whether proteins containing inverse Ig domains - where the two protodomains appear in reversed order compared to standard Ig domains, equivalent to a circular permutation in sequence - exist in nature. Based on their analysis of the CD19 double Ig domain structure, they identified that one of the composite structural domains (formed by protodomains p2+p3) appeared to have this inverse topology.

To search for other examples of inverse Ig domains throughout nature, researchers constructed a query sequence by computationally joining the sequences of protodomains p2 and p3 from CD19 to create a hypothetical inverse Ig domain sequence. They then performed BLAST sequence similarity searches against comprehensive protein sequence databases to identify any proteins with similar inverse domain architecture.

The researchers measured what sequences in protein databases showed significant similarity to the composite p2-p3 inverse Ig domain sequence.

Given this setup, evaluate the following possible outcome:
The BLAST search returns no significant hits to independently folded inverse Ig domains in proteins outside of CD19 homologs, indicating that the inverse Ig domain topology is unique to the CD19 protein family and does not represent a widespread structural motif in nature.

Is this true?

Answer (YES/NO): YES